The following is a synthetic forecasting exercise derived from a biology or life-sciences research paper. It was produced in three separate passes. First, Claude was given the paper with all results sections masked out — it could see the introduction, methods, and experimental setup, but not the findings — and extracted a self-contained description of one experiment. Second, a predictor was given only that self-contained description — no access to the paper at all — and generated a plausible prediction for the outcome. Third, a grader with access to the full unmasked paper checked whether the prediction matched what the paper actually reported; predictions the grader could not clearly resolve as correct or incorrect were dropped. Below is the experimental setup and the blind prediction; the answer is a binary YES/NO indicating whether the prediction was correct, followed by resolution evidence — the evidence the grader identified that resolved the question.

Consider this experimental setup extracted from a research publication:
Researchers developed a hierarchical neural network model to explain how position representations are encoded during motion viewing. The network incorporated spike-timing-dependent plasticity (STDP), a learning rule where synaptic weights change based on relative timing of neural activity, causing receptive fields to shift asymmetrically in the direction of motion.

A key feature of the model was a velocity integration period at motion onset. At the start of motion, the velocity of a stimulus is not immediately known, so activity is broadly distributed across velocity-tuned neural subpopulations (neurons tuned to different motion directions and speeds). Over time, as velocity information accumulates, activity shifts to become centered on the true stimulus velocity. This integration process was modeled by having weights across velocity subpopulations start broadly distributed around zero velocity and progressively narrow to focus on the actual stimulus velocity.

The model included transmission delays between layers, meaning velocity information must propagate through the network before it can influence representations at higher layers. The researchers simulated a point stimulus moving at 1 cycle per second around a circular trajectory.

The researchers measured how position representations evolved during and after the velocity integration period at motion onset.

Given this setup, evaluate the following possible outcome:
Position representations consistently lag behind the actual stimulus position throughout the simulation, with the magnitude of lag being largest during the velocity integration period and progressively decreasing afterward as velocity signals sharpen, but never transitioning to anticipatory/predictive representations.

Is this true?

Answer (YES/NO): NO